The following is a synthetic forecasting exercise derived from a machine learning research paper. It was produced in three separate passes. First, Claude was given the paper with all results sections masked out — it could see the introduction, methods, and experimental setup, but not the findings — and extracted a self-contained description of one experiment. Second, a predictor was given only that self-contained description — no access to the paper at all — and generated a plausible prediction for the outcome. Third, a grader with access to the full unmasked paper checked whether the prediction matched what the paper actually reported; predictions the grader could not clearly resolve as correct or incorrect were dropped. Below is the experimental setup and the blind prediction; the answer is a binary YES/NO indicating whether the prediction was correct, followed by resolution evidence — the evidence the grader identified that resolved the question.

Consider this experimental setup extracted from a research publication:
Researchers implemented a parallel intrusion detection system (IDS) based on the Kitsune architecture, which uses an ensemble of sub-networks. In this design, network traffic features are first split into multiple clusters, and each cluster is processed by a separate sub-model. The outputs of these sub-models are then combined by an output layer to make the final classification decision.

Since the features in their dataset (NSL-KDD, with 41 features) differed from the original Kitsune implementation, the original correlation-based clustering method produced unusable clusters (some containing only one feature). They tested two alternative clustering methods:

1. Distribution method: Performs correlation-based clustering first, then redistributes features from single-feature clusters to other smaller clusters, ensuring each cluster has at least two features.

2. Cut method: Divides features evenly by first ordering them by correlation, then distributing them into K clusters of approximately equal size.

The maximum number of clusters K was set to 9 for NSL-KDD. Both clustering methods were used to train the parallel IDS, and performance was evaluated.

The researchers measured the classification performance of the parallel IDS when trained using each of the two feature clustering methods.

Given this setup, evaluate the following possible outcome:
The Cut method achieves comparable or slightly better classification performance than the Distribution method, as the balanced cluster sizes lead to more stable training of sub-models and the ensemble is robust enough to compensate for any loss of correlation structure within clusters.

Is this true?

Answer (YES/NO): NO